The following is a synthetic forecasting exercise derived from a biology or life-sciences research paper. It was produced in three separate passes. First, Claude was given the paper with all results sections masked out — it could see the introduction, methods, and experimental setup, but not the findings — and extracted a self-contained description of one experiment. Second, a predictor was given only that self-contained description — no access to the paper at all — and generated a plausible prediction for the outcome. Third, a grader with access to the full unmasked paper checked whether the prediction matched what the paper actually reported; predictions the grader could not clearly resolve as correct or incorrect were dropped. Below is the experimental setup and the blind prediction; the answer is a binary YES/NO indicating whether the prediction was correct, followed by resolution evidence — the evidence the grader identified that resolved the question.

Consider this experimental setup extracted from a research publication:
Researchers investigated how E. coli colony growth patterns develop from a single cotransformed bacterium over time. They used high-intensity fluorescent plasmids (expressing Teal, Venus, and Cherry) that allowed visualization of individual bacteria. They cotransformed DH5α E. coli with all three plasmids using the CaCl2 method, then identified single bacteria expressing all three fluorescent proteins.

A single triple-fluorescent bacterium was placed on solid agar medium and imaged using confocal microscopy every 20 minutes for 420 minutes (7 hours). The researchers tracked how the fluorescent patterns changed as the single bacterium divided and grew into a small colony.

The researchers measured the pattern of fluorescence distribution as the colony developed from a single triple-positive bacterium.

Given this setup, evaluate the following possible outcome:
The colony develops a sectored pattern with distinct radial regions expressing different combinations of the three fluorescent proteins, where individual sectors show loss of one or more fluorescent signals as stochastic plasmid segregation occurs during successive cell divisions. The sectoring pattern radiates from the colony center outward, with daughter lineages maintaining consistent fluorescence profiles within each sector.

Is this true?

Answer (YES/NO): NO